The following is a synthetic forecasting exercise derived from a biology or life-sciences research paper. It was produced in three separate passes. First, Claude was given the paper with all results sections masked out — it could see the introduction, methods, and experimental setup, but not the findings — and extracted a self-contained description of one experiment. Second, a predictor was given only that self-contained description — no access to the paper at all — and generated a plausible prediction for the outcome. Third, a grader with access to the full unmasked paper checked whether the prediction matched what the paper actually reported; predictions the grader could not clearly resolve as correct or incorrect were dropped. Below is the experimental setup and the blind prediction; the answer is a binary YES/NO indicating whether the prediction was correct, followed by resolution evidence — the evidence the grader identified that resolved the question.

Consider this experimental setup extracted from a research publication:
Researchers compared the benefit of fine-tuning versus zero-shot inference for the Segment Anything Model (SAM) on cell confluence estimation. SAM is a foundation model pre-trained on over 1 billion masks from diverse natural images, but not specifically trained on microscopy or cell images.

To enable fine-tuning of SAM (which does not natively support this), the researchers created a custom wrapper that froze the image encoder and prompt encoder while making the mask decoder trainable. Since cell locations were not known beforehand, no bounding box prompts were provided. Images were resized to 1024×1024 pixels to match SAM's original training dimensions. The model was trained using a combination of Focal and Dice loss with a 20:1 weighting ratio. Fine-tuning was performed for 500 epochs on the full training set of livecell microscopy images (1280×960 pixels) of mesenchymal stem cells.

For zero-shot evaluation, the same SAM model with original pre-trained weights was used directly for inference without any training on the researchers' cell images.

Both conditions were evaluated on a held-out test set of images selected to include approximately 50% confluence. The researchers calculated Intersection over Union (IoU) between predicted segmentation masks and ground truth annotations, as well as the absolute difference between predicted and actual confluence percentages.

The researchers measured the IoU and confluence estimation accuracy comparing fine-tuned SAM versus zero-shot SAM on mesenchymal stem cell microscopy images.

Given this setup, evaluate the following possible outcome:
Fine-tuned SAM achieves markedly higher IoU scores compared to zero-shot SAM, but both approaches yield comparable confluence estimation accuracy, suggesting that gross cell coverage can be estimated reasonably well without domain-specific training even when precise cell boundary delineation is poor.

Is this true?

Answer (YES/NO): NO